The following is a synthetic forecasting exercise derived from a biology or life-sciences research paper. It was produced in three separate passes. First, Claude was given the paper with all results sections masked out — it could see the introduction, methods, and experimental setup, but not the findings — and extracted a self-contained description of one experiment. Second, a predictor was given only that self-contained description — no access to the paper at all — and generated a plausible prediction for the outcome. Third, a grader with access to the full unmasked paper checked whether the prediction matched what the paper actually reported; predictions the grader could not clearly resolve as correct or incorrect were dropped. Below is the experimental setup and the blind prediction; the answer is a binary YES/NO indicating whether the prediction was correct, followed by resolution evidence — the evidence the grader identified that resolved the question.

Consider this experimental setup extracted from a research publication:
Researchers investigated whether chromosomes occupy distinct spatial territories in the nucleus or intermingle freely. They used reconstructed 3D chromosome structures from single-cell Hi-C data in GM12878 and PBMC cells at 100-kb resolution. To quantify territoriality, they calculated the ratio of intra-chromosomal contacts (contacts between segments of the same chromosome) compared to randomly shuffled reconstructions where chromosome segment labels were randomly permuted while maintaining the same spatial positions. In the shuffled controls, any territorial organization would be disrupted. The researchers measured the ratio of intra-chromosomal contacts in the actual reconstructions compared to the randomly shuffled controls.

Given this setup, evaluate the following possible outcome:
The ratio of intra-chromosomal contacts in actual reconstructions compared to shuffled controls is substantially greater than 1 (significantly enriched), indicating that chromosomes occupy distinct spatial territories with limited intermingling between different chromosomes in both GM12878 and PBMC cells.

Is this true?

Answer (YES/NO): YES